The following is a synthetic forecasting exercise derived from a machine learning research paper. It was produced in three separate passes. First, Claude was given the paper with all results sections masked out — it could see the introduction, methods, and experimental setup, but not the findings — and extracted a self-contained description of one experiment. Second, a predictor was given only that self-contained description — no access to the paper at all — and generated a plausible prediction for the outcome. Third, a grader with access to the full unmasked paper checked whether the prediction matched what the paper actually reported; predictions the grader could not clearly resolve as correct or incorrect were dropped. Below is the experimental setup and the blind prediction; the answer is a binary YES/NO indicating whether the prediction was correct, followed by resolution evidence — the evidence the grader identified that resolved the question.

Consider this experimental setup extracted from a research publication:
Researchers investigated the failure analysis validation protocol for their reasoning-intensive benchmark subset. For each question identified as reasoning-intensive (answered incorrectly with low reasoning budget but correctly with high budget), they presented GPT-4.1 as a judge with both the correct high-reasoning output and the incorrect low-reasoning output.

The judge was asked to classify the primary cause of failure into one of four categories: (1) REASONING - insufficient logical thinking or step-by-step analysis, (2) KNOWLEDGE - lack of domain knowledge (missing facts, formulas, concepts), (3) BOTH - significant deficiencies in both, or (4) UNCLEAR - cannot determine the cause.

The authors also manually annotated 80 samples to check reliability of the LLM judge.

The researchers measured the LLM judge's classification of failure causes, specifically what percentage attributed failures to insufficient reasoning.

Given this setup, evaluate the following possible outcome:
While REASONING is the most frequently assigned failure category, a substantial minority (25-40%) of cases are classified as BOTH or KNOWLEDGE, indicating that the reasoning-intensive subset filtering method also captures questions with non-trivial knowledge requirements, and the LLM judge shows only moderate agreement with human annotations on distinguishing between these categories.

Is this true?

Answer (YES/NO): NO